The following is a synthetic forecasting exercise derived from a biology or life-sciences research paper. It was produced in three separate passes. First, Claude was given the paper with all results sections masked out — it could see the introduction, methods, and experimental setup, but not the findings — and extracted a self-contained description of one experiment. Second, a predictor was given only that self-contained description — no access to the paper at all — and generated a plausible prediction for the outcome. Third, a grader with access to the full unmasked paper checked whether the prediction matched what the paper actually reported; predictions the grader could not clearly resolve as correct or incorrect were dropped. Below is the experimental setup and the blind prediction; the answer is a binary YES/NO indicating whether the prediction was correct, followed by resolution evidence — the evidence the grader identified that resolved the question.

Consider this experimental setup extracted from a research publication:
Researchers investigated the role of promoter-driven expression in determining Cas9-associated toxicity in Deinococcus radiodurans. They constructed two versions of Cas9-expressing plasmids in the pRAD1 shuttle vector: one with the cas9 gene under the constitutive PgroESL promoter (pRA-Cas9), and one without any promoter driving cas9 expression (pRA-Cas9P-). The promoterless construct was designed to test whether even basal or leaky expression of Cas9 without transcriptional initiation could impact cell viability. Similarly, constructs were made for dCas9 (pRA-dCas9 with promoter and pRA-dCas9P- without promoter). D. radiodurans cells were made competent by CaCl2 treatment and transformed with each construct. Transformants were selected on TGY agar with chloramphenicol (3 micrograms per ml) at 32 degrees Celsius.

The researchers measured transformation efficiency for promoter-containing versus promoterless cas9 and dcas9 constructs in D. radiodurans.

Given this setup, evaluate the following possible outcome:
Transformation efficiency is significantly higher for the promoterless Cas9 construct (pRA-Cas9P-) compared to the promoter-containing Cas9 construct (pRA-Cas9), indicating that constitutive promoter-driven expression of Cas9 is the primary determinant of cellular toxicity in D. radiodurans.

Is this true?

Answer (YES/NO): YES